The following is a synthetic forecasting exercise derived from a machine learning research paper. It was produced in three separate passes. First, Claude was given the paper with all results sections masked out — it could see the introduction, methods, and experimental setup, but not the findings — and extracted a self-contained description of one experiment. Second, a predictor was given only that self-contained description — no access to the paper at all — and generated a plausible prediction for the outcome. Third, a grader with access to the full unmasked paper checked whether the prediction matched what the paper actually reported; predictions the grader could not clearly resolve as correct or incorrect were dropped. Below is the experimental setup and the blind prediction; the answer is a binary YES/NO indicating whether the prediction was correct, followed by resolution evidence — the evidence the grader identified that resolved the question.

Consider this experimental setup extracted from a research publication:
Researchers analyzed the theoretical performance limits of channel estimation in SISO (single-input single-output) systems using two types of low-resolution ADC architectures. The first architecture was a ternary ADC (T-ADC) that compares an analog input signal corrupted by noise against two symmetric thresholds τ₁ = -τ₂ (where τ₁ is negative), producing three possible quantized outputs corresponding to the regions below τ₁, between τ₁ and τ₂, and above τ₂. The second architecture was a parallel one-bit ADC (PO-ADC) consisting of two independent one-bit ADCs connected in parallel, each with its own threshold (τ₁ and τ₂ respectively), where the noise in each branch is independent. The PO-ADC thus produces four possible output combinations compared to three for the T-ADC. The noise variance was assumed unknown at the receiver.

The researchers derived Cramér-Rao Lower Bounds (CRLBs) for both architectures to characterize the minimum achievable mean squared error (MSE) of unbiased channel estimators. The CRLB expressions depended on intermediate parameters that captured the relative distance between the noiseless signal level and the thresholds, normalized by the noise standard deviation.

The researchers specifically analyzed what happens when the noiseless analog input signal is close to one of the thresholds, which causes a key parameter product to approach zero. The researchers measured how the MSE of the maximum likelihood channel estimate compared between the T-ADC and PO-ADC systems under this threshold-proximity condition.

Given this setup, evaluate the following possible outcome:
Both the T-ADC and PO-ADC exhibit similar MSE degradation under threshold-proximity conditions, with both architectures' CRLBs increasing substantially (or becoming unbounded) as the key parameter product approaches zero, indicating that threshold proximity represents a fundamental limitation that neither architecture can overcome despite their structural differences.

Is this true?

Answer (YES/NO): NO